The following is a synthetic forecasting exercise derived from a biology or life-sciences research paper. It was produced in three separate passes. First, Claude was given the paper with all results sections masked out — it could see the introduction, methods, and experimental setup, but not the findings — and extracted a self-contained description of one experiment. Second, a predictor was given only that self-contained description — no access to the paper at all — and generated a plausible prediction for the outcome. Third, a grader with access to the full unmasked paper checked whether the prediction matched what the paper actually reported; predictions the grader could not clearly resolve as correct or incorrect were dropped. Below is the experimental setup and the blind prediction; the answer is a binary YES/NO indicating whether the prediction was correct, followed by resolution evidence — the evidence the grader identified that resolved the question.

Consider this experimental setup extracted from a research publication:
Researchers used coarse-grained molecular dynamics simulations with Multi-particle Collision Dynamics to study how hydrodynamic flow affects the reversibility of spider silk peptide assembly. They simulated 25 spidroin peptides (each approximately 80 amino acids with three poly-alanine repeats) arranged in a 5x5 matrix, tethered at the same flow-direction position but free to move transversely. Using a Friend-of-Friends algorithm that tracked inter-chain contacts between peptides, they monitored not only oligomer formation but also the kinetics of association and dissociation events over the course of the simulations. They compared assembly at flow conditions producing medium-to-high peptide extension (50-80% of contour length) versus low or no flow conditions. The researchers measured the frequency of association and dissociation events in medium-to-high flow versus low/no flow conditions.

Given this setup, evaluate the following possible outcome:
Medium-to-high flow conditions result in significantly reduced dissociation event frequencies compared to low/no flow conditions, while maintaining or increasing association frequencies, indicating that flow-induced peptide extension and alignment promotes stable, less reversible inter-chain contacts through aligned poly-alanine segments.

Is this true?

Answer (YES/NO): NO